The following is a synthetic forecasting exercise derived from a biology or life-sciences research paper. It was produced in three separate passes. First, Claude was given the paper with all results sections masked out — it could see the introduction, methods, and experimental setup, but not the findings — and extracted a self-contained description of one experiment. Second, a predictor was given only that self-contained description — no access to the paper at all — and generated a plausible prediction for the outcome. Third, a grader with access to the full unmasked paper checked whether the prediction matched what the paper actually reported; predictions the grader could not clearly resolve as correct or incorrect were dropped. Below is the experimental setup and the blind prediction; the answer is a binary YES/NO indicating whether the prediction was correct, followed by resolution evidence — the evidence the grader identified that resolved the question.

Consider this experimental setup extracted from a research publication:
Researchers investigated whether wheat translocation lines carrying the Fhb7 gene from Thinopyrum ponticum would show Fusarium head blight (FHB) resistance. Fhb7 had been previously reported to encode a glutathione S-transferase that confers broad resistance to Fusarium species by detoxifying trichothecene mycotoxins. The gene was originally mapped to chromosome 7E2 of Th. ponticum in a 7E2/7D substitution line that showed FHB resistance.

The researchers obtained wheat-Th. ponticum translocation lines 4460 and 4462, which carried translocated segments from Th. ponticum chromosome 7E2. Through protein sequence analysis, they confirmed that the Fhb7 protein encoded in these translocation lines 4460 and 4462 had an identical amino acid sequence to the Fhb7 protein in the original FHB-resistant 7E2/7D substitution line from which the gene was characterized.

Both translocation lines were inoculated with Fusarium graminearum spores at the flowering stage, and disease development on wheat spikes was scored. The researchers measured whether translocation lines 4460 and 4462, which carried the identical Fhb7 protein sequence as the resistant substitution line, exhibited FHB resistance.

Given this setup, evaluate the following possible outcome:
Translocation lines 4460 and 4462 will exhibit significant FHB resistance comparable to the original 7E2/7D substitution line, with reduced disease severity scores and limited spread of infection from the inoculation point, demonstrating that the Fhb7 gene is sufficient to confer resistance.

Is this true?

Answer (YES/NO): NO